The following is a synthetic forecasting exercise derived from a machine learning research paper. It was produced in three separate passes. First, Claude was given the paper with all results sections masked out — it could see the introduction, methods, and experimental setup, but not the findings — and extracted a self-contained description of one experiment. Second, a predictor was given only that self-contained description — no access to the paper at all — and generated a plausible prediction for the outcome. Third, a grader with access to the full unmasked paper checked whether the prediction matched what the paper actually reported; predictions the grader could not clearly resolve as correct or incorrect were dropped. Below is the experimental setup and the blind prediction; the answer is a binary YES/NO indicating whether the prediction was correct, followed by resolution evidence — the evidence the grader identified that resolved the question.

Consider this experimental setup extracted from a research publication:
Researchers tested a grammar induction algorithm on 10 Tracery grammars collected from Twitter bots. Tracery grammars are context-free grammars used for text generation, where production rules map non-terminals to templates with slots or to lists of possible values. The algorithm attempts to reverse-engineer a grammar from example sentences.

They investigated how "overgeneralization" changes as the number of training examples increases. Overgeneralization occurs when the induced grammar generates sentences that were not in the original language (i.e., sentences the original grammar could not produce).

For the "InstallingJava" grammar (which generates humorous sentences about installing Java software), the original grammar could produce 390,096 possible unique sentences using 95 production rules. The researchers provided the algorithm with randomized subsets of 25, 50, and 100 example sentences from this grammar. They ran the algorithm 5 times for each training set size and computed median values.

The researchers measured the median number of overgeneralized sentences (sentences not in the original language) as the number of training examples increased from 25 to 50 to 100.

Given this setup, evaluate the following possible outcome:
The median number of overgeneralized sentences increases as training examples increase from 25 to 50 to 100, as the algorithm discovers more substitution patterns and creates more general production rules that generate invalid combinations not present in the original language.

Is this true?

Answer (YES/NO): YES